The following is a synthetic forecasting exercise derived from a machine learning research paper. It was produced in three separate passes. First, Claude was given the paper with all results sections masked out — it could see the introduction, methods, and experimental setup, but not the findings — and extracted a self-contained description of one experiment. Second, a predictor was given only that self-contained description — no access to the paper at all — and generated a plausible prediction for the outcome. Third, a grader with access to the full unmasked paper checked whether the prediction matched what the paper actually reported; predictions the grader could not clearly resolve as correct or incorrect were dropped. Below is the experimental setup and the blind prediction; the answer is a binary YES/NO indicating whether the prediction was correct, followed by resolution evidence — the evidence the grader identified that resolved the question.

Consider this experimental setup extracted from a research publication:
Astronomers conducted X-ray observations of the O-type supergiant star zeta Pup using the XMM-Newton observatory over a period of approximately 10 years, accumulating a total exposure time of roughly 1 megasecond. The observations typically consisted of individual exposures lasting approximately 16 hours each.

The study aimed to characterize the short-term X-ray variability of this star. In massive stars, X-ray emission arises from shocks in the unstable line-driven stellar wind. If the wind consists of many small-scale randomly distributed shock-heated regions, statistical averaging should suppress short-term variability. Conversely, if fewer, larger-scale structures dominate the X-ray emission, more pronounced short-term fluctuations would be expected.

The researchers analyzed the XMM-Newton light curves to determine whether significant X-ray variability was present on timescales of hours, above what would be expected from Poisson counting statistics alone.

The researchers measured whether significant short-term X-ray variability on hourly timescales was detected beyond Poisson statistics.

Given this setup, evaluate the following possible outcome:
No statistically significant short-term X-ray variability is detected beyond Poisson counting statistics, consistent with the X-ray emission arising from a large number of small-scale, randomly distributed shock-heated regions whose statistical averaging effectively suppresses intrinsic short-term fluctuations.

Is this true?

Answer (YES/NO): YES